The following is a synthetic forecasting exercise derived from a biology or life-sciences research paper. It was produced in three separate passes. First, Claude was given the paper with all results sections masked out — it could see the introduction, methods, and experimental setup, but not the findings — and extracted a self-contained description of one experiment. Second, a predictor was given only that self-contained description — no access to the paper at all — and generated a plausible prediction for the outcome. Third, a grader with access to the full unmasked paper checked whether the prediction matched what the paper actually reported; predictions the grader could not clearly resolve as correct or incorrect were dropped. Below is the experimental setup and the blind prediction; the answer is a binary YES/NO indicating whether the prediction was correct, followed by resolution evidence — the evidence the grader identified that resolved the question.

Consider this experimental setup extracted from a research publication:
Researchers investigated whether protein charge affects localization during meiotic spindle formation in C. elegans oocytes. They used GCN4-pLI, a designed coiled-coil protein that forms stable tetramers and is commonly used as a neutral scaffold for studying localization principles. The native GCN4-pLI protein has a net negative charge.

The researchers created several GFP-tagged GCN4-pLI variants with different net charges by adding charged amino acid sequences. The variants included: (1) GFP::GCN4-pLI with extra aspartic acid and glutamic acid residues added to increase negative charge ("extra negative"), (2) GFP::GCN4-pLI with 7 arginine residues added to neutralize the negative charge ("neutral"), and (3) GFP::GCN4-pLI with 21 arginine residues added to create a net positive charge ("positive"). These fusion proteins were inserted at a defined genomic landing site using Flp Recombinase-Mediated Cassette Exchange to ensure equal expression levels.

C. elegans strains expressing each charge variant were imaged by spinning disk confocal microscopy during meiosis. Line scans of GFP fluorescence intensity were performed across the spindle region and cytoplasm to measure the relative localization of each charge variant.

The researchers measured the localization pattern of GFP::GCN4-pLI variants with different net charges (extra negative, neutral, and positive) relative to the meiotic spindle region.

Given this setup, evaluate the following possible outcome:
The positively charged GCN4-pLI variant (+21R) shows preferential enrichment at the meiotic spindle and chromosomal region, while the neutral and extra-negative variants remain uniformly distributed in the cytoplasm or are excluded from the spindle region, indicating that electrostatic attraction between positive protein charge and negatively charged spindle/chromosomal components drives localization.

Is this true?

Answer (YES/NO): NO